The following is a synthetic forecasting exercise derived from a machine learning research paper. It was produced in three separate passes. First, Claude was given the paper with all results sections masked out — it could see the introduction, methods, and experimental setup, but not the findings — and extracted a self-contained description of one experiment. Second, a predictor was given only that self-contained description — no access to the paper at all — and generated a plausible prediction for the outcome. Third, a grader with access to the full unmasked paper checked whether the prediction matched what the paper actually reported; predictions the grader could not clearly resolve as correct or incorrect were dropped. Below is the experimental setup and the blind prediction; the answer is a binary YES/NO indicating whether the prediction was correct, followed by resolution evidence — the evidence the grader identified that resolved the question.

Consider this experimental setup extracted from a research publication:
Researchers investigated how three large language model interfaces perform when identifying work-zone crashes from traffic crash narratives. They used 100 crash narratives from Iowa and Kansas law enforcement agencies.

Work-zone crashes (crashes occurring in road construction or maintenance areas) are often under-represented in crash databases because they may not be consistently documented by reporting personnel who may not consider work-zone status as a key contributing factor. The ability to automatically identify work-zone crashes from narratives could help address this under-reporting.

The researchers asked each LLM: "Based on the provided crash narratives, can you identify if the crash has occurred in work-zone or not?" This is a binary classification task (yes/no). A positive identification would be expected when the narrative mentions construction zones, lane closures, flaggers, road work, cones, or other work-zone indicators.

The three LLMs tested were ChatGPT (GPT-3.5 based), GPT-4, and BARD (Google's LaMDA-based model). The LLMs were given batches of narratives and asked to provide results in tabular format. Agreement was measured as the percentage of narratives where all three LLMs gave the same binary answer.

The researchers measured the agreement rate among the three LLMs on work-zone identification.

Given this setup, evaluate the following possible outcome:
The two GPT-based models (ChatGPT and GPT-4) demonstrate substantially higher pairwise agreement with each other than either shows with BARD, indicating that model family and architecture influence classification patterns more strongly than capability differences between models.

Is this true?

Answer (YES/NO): NO